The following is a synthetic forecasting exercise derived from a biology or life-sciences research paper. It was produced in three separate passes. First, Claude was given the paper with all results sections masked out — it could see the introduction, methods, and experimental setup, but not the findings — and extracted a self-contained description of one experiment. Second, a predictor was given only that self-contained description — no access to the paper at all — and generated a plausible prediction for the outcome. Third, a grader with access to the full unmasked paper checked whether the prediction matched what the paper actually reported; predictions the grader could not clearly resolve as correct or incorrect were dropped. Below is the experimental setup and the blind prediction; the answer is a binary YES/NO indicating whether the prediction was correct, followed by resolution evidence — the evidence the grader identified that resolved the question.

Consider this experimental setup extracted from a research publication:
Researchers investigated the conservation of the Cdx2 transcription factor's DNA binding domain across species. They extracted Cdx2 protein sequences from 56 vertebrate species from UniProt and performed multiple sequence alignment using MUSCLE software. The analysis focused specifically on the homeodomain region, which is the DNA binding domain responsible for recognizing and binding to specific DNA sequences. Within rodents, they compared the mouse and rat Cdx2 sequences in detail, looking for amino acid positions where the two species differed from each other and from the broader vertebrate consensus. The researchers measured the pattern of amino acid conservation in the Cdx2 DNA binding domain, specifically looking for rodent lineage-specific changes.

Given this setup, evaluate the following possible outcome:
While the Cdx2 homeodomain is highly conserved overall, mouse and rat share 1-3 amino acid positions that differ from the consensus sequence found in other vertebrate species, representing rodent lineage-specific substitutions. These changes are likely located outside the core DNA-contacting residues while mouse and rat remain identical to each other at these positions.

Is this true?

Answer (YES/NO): NO